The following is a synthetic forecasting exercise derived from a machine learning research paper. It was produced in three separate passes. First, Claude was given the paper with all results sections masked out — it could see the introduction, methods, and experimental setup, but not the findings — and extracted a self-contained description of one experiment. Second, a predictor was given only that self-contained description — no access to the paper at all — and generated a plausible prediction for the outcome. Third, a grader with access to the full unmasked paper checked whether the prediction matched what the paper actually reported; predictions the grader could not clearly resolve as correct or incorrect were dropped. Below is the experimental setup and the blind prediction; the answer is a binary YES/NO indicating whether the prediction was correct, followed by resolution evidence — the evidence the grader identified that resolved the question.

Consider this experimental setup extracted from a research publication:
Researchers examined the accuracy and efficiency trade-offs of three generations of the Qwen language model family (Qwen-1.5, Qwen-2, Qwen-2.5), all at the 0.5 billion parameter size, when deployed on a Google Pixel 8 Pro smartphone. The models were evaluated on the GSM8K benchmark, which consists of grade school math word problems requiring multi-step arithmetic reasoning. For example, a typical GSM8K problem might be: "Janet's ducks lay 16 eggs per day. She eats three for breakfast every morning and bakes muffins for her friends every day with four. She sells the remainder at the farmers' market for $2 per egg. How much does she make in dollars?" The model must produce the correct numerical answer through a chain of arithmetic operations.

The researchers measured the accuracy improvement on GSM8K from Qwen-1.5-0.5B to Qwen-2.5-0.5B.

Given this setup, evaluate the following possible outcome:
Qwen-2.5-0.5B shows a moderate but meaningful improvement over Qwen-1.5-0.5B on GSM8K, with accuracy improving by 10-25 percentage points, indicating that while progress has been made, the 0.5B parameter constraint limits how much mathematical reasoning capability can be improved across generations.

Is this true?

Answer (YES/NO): YES